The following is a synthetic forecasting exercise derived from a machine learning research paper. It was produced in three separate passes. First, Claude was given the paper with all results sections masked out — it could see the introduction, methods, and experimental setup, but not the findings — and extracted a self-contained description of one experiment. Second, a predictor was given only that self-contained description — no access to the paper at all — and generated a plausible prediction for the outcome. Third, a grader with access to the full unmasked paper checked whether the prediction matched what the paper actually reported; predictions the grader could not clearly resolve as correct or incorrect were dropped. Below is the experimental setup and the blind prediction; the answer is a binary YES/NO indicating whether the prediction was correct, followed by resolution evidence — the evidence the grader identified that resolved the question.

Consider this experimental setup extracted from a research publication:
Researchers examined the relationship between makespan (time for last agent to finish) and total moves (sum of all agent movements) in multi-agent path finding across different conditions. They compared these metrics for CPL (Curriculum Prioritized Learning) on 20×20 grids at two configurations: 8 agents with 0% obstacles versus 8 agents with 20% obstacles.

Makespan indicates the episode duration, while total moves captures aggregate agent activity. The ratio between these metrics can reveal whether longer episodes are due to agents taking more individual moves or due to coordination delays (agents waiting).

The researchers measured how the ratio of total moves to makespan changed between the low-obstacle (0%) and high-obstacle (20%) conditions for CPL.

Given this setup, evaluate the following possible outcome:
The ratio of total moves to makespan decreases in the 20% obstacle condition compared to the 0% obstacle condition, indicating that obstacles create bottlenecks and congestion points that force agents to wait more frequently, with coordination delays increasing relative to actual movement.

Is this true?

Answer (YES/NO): YES